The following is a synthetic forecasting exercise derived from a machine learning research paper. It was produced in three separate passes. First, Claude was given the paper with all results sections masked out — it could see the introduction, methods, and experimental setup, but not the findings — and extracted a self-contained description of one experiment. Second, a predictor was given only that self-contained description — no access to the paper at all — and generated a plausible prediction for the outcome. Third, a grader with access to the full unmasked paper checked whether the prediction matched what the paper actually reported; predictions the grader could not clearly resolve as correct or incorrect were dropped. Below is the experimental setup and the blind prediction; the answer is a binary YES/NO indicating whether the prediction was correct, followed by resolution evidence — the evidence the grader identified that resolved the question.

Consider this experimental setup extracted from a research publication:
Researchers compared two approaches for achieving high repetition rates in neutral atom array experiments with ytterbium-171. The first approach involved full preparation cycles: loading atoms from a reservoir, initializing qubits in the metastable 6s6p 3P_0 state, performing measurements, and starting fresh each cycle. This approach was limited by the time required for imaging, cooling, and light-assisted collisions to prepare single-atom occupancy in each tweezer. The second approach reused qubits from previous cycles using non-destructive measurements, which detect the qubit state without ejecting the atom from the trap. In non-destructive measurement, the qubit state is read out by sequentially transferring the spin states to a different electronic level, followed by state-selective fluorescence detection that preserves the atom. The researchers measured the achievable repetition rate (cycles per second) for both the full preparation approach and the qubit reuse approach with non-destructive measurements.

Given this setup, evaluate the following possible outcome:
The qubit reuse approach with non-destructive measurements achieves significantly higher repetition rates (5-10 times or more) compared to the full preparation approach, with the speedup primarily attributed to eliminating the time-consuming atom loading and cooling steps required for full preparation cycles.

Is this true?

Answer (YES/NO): NO